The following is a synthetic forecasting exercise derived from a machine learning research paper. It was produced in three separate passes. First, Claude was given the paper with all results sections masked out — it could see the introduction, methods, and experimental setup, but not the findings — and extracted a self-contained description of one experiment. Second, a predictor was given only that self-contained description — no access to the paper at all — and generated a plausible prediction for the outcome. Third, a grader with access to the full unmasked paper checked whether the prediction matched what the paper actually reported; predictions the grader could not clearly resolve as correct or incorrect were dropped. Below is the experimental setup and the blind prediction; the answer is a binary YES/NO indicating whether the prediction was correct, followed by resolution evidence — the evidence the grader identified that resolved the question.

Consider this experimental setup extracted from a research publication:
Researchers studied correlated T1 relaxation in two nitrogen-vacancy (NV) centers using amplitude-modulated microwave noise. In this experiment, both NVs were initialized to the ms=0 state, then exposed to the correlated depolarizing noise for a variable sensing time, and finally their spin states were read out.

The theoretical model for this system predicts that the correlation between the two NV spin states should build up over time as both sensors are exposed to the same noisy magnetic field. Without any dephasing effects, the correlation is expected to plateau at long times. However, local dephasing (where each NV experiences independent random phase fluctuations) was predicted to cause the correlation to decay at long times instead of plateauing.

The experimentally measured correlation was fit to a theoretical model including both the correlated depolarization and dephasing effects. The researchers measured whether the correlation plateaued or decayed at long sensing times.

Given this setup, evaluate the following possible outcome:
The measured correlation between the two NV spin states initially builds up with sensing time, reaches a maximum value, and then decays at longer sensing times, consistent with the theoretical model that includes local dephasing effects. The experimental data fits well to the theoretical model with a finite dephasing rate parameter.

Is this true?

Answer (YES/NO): YES